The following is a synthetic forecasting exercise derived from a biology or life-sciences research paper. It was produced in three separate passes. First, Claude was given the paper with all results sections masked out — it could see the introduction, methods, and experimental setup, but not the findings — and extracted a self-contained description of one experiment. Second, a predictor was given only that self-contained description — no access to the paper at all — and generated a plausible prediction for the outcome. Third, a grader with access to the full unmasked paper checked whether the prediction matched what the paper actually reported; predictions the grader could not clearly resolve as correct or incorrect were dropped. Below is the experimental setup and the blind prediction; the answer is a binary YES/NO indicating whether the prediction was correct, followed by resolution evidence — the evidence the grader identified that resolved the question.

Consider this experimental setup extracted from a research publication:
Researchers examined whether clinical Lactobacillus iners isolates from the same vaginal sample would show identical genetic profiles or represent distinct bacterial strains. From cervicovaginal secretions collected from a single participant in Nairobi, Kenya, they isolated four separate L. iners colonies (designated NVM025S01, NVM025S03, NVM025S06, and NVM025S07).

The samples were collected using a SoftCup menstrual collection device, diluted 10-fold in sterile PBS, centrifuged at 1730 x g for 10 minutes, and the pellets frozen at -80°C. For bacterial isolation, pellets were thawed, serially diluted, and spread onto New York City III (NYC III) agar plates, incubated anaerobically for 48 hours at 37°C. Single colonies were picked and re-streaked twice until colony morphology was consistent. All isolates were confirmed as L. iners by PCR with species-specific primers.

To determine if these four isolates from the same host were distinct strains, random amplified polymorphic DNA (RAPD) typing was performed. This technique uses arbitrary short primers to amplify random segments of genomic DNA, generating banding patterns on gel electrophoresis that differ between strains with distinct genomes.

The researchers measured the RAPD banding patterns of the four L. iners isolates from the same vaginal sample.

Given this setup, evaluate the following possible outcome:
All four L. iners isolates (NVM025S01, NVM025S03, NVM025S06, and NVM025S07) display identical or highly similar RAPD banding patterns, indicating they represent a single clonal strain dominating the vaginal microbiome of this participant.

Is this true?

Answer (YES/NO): NO